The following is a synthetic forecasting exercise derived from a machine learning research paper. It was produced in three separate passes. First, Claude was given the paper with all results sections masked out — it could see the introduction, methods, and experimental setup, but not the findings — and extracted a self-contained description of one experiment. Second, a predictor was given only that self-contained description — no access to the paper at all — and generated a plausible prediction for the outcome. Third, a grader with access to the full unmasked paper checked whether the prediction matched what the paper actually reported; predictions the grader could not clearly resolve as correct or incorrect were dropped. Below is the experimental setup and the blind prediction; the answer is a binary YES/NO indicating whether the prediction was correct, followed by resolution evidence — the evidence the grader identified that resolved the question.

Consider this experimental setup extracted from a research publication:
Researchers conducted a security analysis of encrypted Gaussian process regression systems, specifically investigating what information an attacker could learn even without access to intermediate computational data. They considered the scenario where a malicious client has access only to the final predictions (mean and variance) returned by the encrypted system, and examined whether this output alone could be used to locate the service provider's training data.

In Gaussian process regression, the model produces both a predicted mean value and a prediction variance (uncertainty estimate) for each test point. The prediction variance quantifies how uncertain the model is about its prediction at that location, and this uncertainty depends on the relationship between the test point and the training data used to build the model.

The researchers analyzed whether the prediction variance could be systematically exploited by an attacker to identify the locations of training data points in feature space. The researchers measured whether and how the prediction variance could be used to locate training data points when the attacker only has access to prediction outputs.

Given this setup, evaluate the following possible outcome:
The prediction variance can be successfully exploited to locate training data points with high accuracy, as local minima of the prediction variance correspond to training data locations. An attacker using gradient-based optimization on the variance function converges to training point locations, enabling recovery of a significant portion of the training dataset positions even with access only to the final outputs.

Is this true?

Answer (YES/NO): NO